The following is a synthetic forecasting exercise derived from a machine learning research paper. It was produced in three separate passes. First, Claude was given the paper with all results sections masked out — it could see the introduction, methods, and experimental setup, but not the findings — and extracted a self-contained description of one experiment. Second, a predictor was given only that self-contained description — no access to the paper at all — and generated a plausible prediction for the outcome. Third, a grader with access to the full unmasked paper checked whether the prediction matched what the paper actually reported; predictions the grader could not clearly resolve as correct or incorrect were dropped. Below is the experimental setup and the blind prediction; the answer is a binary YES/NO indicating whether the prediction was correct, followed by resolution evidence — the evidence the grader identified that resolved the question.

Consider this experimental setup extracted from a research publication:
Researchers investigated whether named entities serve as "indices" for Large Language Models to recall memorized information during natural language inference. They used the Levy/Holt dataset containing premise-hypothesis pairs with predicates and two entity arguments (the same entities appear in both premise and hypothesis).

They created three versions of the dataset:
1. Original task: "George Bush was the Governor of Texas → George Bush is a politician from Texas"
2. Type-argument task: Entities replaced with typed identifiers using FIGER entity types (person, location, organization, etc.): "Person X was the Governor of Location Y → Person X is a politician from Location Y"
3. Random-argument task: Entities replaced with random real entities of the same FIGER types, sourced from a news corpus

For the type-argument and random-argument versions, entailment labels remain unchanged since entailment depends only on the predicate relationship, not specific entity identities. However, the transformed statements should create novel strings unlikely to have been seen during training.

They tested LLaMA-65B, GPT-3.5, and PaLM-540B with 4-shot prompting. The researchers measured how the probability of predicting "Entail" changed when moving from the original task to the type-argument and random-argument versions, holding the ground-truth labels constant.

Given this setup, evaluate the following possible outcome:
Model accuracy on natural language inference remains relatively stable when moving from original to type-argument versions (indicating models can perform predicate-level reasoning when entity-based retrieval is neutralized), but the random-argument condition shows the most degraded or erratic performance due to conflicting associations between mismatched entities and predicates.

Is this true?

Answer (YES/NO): NO